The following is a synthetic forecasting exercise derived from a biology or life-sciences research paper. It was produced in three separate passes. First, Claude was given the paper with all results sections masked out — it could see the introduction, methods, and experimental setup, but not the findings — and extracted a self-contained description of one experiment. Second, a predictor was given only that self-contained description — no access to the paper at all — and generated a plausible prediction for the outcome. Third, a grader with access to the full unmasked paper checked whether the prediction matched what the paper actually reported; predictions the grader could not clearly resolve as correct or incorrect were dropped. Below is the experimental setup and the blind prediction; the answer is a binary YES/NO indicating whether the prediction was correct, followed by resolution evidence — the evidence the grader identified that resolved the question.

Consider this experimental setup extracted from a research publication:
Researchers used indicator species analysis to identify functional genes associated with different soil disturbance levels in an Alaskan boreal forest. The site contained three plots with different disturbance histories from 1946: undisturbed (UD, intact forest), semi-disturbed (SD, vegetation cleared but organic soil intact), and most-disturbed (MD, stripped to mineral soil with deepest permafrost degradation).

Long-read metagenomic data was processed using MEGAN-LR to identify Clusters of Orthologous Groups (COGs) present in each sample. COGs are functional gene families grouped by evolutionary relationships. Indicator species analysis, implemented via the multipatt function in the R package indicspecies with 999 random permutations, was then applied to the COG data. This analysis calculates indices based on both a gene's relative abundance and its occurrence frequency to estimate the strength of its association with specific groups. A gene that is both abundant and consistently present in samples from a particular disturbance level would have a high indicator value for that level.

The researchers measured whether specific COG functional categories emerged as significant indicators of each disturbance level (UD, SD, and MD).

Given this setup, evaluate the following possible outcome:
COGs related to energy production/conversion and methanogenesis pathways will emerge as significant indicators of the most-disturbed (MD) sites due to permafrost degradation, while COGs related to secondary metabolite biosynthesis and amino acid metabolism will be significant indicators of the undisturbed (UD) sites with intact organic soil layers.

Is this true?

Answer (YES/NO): NO